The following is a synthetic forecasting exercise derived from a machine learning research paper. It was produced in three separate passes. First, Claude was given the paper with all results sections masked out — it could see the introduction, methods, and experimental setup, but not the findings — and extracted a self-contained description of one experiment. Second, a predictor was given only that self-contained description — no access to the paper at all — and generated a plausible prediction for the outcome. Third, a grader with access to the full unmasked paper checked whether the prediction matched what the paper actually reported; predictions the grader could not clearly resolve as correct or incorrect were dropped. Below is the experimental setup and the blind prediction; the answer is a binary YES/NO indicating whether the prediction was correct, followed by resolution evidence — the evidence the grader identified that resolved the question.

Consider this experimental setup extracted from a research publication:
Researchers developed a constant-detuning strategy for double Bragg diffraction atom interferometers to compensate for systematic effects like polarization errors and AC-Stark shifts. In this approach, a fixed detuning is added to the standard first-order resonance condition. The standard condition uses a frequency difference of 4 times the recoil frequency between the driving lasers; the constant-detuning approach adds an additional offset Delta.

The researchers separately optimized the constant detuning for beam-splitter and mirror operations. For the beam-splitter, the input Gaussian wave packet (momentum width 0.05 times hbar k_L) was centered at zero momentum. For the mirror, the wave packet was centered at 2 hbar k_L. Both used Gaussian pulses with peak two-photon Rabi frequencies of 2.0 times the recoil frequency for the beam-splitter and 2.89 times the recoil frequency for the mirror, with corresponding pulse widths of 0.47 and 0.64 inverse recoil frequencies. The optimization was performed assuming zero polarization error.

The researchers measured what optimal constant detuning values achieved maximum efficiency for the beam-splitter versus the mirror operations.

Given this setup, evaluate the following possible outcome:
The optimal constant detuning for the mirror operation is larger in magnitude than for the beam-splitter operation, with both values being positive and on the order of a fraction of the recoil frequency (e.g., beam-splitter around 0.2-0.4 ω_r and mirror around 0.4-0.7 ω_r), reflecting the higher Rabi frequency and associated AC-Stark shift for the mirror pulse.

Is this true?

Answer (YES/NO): NO